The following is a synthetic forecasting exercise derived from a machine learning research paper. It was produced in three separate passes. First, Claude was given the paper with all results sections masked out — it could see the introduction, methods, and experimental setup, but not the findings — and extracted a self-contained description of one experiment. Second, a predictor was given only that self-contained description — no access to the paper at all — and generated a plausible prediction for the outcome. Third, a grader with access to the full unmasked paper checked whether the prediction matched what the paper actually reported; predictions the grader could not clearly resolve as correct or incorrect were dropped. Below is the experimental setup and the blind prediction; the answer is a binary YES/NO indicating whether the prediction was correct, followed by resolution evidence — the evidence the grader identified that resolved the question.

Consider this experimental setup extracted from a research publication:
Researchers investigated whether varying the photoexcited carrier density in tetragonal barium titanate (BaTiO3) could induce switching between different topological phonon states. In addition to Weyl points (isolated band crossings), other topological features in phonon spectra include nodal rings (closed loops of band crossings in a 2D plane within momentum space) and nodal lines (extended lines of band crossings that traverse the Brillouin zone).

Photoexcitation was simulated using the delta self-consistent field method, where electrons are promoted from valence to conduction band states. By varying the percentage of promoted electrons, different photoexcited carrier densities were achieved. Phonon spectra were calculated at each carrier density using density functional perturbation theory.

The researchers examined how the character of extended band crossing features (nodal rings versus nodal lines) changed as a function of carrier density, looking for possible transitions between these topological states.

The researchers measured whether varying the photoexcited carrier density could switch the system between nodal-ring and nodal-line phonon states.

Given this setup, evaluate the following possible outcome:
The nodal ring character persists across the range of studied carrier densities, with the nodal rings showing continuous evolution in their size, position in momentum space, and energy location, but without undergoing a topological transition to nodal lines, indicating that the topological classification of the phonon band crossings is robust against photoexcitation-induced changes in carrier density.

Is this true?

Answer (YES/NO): NO